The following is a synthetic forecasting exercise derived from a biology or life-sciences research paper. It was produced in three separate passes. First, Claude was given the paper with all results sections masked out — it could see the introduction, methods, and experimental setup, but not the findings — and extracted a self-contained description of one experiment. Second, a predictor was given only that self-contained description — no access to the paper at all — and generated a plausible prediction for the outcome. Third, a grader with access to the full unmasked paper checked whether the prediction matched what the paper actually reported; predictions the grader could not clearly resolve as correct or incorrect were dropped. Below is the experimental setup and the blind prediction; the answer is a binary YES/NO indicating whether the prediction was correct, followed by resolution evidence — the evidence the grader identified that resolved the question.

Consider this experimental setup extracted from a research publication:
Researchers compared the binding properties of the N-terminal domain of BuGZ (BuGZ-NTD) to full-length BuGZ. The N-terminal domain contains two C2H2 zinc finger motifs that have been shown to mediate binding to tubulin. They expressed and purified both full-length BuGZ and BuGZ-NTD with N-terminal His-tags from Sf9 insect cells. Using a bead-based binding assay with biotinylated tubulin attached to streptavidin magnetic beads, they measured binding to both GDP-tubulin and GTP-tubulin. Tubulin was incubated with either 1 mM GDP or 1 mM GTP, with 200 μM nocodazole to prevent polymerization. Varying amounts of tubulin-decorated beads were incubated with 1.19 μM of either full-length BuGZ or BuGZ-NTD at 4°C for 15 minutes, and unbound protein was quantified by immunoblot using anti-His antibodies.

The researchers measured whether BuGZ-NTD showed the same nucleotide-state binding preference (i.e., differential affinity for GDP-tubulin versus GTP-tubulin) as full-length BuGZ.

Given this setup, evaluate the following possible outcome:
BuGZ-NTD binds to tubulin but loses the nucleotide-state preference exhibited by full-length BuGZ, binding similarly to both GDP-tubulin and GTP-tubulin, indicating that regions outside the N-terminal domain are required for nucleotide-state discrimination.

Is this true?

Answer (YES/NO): NO